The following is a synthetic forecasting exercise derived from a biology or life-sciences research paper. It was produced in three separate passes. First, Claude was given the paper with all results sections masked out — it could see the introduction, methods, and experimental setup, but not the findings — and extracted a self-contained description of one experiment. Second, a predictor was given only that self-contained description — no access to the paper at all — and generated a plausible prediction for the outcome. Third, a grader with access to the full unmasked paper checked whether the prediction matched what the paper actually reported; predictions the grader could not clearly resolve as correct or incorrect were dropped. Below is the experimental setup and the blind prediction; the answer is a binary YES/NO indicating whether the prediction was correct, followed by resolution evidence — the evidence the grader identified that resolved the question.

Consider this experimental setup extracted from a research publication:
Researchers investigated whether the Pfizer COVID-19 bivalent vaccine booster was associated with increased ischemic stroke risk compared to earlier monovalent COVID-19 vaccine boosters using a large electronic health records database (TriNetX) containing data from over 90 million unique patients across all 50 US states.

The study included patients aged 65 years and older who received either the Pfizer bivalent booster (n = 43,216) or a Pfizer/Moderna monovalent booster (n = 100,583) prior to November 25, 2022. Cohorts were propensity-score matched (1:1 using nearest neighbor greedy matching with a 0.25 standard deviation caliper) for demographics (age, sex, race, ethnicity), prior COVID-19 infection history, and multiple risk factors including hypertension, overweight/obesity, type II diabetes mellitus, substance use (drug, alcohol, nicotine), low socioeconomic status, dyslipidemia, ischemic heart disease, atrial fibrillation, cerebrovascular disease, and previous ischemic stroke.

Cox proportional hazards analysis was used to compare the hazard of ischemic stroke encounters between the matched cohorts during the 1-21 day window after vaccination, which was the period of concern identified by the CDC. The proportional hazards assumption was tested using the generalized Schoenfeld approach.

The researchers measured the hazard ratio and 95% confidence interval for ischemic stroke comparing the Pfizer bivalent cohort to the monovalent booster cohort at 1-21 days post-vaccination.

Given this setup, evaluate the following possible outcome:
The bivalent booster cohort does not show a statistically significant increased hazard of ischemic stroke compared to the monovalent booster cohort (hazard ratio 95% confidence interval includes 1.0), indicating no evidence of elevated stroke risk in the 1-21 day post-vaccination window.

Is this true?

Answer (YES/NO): NO